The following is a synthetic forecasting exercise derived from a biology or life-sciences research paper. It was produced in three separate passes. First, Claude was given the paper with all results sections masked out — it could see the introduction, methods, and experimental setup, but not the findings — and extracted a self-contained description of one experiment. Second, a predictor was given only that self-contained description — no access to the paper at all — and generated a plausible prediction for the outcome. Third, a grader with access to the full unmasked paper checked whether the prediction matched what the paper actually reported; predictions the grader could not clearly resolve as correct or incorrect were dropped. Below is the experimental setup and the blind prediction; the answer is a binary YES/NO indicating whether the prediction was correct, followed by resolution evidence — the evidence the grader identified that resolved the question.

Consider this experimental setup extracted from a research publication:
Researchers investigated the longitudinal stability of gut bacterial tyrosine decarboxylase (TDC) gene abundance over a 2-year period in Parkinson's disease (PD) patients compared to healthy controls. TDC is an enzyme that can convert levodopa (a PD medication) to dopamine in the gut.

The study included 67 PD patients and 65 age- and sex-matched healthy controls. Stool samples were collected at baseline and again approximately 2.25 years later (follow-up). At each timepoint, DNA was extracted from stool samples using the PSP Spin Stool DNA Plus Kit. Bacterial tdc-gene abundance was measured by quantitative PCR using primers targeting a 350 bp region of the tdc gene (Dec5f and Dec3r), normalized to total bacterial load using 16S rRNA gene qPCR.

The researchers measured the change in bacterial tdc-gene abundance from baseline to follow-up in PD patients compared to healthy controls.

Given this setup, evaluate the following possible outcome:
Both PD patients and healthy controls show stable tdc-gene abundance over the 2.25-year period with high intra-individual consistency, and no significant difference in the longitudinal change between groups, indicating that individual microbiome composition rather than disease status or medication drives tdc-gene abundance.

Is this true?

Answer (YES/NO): NO